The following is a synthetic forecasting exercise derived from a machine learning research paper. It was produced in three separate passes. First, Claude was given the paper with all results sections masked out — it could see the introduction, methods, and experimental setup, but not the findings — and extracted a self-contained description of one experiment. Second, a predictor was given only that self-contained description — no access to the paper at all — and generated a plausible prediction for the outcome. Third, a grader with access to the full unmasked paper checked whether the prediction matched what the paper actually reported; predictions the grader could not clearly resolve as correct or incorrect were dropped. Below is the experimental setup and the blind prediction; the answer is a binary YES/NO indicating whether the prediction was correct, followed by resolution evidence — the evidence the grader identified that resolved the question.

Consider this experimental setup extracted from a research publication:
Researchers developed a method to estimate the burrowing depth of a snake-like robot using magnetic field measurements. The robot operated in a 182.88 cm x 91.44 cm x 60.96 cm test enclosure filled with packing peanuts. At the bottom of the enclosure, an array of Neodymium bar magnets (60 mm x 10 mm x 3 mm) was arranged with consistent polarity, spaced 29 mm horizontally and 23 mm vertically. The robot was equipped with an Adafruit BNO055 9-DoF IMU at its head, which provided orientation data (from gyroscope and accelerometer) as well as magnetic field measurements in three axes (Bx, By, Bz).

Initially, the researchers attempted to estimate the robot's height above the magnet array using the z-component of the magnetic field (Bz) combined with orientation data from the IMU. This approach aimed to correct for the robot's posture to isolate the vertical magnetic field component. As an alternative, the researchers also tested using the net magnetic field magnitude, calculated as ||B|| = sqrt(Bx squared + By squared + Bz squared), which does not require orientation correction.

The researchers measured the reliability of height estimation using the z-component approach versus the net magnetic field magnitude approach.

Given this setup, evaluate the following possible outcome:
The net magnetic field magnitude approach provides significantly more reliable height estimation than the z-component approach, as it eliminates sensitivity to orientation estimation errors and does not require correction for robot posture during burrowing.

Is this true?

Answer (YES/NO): YES